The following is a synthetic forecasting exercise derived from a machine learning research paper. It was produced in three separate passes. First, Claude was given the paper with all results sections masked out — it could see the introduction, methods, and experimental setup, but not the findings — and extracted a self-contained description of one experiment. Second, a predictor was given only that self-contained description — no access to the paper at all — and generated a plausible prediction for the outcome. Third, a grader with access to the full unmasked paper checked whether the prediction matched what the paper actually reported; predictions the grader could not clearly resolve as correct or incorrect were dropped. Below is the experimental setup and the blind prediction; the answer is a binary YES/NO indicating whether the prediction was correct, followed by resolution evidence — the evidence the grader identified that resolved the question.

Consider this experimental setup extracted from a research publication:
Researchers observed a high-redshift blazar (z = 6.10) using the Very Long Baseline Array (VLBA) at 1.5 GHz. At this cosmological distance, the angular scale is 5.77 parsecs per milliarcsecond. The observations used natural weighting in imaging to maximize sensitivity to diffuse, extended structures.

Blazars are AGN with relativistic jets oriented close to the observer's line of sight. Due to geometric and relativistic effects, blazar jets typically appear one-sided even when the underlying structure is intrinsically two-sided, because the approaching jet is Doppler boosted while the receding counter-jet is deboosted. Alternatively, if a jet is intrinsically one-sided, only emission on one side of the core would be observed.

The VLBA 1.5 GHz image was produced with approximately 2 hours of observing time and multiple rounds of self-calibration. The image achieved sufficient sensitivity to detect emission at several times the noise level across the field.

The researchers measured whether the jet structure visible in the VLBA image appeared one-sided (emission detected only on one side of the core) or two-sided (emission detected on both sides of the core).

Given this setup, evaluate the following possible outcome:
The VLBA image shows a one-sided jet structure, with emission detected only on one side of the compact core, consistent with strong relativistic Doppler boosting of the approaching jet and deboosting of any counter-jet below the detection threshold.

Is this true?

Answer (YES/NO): YES